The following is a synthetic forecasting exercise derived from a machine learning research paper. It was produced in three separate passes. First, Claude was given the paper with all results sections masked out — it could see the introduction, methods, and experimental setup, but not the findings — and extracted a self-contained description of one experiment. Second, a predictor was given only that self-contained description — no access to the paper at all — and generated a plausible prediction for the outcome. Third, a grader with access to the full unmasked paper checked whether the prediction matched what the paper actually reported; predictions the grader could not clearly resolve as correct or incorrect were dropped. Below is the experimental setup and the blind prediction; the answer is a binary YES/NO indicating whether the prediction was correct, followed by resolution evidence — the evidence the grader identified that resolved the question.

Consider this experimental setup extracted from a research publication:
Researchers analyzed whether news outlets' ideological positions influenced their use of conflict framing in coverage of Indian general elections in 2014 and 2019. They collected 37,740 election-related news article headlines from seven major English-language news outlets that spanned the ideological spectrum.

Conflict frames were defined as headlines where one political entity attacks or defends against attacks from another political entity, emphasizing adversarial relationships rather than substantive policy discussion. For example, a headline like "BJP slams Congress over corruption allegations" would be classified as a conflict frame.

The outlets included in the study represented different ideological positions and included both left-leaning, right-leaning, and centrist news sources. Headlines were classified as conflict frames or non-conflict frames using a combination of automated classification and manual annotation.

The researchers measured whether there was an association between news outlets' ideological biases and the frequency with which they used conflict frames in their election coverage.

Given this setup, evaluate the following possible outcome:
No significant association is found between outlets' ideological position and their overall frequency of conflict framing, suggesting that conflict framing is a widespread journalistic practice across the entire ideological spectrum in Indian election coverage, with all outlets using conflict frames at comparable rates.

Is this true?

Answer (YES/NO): NO